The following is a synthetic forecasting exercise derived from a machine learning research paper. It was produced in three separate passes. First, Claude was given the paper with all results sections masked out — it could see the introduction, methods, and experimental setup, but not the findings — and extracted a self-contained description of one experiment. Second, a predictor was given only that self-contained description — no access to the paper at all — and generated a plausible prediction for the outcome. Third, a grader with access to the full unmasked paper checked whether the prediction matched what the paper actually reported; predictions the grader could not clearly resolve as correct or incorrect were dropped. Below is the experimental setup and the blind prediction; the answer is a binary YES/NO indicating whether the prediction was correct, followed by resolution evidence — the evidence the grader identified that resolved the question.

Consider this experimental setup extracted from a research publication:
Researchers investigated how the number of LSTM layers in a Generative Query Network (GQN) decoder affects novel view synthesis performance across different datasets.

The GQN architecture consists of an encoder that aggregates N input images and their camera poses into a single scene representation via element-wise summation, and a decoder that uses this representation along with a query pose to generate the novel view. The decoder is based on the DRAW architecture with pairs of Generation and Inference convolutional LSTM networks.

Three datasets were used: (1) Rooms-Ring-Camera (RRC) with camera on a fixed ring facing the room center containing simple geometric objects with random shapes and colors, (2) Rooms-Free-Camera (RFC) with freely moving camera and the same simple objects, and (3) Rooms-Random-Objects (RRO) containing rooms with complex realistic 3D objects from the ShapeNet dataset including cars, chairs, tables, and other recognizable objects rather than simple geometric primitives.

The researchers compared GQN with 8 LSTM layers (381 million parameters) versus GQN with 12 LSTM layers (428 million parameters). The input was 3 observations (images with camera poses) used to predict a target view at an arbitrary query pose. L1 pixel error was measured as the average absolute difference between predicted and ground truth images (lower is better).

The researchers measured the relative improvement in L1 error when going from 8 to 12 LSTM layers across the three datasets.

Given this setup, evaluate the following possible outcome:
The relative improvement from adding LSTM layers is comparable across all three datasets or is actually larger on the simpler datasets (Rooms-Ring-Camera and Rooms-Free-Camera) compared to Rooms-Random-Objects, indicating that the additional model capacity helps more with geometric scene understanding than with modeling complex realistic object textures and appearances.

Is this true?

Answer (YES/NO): NO